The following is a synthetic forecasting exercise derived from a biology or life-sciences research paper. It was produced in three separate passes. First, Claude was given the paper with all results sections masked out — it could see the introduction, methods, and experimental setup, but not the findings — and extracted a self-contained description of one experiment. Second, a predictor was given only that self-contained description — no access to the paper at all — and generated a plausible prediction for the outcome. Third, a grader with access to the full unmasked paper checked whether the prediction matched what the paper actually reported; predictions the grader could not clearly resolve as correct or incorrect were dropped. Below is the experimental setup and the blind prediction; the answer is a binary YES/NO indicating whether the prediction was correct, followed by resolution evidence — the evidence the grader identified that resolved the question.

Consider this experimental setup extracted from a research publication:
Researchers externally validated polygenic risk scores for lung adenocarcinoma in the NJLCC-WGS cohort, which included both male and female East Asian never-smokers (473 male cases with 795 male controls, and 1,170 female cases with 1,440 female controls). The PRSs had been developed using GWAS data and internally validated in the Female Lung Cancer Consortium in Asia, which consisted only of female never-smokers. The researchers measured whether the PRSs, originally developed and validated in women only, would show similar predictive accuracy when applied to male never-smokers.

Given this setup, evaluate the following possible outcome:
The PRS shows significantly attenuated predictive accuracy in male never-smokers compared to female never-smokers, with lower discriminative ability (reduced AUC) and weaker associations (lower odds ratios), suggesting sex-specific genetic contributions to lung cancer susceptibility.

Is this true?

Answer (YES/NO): NO